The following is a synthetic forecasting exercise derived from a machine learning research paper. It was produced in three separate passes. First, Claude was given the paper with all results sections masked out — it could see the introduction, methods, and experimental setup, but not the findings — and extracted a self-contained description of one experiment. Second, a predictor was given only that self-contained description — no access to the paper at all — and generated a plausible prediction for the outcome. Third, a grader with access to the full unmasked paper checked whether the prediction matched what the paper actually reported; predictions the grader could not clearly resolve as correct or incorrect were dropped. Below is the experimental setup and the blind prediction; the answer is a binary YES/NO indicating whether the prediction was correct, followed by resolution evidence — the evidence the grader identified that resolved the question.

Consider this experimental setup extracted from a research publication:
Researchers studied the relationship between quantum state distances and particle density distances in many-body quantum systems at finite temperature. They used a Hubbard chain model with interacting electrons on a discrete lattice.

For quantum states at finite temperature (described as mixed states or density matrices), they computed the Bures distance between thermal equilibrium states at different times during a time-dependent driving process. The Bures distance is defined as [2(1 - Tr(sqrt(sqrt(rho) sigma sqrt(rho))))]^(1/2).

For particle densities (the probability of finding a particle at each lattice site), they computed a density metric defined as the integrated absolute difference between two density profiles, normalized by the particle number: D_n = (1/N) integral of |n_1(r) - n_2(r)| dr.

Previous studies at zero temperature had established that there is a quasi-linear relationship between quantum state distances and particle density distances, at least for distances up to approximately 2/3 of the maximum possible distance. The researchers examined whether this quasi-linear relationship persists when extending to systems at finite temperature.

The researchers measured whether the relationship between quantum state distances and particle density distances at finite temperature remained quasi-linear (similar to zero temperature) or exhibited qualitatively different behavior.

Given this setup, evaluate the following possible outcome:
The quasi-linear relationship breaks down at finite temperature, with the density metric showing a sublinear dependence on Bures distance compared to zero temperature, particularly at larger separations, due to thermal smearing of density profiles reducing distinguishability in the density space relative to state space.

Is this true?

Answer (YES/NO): NO